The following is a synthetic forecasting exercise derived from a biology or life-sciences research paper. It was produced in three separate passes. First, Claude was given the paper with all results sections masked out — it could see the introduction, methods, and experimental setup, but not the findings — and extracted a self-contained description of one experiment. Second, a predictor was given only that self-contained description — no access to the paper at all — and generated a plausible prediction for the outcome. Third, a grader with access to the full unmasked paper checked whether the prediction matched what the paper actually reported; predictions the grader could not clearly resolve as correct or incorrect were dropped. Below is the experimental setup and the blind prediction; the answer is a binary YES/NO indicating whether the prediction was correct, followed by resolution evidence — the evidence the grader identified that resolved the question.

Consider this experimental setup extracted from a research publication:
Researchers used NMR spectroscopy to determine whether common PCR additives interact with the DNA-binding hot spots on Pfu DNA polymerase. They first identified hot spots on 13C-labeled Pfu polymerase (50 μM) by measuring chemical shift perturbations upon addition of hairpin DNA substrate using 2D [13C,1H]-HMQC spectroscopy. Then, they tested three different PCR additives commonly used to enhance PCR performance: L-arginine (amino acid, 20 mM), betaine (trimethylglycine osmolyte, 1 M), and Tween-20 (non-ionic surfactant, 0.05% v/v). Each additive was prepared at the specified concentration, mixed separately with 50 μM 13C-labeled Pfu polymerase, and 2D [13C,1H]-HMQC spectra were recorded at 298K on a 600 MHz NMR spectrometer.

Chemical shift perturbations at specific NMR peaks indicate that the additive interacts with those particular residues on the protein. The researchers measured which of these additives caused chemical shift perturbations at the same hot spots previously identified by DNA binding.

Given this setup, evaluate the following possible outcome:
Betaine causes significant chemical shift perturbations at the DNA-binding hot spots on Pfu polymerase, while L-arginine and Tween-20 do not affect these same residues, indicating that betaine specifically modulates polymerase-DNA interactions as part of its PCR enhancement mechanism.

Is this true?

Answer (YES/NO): NO